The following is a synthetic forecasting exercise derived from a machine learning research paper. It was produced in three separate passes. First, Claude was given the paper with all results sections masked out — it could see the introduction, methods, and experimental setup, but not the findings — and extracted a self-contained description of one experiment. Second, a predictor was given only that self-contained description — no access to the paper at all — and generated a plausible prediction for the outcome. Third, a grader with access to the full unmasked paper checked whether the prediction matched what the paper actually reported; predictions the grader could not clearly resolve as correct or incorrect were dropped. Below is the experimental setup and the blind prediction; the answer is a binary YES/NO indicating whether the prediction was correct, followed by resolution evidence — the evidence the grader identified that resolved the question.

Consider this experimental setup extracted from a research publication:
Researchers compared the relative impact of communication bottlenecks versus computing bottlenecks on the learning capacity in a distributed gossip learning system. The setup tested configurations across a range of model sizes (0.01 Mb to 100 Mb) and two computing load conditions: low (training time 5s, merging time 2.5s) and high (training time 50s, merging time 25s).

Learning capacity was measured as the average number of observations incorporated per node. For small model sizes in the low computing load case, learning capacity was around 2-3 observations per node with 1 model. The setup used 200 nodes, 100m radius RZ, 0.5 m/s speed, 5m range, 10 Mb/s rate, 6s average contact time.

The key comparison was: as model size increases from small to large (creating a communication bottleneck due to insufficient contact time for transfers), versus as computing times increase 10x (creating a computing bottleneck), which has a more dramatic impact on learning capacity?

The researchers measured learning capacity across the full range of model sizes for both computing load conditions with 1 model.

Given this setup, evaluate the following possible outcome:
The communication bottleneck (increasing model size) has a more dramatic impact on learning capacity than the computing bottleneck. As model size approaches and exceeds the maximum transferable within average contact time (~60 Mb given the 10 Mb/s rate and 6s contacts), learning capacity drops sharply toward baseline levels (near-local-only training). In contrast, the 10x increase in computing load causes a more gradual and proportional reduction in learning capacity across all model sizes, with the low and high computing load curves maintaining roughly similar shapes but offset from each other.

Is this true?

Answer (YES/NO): YES